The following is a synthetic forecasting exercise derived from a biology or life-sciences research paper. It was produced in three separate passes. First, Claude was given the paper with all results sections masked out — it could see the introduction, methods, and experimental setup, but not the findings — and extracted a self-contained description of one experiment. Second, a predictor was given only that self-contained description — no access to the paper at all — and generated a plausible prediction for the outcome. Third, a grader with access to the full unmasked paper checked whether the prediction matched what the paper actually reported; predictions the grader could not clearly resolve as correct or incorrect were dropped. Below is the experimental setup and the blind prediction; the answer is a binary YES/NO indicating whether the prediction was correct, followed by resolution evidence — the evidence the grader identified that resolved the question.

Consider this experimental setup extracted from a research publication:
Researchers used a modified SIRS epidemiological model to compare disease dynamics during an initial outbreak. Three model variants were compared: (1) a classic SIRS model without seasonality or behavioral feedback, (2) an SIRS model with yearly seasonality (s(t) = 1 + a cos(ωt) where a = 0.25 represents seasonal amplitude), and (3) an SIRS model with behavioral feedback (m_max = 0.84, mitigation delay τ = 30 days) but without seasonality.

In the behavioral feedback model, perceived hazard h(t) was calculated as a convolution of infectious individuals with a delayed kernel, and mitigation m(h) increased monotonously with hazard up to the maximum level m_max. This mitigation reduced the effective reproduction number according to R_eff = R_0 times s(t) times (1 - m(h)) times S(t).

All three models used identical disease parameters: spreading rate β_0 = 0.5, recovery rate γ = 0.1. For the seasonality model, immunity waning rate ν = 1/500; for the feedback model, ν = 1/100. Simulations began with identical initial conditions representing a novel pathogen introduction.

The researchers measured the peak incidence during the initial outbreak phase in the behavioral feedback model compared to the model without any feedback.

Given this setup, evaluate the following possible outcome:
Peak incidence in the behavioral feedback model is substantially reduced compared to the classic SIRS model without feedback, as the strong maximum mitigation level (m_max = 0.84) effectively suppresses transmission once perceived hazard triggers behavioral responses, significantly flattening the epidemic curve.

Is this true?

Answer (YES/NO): YES